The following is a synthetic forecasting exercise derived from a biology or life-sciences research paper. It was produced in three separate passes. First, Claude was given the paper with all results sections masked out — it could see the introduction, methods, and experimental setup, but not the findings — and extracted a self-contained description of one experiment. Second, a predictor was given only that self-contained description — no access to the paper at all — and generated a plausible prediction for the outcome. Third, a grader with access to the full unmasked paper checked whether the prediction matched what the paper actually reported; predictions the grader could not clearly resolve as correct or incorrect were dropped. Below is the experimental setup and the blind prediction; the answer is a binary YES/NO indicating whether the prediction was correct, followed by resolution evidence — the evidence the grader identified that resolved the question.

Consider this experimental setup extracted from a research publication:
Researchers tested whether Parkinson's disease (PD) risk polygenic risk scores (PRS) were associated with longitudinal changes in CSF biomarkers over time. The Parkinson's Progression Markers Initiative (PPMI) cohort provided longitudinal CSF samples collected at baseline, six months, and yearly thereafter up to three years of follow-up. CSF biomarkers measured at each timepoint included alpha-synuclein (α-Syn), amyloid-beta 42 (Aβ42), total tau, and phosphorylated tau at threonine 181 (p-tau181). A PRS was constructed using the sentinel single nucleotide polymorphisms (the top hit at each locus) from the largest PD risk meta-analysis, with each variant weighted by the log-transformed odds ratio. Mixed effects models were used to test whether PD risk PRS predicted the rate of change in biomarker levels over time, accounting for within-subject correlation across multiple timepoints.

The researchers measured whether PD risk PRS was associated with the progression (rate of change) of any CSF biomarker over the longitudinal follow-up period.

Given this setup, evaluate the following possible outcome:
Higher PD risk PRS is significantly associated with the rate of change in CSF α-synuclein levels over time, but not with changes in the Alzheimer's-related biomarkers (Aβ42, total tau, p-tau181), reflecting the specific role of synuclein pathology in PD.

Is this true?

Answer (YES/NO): NO